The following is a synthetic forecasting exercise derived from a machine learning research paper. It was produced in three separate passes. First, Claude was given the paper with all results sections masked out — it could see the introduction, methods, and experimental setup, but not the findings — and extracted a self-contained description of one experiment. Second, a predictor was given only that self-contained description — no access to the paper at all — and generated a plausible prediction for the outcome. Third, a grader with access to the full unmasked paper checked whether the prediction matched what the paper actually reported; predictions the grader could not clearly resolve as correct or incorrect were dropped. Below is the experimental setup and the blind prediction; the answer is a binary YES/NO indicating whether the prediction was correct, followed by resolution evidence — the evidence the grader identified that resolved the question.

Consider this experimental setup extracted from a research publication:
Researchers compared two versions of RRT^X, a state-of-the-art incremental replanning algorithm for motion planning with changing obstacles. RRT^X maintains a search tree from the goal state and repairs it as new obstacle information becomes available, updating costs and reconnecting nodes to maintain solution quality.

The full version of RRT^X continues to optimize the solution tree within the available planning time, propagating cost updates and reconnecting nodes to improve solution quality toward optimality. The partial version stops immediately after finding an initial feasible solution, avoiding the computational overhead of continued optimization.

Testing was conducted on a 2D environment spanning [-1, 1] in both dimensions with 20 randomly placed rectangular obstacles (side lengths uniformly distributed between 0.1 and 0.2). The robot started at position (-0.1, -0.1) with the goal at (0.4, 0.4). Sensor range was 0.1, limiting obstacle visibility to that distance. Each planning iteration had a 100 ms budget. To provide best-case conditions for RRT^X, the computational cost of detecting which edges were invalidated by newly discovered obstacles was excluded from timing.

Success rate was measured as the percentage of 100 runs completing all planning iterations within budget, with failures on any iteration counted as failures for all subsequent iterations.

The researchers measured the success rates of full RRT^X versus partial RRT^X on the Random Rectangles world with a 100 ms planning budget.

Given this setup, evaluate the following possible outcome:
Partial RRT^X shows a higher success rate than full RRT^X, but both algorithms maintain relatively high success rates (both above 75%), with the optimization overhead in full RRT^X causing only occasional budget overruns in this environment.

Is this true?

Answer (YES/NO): NO